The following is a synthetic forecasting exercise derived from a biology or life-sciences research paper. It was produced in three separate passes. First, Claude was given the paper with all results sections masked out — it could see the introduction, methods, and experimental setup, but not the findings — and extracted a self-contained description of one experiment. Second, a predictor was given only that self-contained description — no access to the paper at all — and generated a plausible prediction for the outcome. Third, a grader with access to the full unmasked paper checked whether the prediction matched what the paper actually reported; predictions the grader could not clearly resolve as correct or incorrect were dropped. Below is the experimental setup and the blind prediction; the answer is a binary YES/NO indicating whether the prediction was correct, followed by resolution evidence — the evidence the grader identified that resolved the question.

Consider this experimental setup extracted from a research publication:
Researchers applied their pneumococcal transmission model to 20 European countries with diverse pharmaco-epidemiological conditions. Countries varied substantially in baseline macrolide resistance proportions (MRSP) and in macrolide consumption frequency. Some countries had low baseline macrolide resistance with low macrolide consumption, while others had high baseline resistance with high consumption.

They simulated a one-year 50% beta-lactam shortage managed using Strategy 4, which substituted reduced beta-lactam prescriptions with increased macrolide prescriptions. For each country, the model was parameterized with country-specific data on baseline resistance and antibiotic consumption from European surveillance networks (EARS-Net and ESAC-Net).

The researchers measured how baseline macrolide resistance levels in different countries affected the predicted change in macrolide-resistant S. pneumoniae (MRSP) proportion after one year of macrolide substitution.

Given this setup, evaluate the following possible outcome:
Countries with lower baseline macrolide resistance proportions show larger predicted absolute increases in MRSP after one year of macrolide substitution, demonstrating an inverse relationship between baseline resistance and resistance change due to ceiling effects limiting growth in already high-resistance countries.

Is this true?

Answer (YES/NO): NO